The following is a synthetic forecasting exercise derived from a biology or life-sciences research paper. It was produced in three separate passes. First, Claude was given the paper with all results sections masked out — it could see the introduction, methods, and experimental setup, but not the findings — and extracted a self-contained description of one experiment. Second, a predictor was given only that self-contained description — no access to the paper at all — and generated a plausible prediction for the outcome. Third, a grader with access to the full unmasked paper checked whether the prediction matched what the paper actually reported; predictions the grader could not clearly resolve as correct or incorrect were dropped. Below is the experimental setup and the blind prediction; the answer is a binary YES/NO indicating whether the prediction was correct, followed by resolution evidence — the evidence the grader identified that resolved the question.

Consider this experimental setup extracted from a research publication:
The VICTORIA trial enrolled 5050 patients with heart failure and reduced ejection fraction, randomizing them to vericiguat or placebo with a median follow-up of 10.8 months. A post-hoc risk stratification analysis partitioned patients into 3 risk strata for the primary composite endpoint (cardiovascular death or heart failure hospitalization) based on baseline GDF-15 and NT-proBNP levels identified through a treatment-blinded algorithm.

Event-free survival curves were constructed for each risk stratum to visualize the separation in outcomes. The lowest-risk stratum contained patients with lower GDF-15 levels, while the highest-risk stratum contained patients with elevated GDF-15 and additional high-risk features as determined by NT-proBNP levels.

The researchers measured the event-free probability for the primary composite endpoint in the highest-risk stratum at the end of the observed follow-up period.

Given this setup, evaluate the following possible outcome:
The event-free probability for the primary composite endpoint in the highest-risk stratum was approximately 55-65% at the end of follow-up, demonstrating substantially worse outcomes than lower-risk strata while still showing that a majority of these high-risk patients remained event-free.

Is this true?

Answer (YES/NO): NO